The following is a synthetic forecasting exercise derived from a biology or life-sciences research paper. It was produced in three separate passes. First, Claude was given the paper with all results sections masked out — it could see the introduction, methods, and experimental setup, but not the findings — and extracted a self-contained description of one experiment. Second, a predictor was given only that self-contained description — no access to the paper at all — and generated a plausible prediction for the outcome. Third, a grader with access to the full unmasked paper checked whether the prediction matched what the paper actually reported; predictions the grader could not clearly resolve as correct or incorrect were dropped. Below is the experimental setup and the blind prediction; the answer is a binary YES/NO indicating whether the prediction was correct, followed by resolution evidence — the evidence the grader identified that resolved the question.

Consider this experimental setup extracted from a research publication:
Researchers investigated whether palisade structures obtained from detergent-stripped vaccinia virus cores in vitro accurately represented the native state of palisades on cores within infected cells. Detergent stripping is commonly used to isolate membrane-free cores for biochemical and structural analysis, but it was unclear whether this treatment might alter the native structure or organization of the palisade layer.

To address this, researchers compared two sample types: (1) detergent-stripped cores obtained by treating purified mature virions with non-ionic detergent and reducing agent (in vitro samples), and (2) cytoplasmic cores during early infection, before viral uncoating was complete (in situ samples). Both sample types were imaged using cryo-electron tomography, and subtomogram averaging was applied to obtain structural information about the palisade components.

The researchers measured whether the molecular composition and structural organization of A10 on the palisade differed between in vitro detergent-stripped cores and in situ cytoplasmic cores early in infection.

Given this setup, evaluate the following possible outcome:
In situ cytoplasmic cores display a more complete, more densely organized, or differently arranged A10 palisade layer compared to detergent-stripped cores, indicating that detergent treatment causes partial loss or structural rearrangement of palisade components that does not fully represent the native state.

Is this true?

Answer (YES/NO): NO